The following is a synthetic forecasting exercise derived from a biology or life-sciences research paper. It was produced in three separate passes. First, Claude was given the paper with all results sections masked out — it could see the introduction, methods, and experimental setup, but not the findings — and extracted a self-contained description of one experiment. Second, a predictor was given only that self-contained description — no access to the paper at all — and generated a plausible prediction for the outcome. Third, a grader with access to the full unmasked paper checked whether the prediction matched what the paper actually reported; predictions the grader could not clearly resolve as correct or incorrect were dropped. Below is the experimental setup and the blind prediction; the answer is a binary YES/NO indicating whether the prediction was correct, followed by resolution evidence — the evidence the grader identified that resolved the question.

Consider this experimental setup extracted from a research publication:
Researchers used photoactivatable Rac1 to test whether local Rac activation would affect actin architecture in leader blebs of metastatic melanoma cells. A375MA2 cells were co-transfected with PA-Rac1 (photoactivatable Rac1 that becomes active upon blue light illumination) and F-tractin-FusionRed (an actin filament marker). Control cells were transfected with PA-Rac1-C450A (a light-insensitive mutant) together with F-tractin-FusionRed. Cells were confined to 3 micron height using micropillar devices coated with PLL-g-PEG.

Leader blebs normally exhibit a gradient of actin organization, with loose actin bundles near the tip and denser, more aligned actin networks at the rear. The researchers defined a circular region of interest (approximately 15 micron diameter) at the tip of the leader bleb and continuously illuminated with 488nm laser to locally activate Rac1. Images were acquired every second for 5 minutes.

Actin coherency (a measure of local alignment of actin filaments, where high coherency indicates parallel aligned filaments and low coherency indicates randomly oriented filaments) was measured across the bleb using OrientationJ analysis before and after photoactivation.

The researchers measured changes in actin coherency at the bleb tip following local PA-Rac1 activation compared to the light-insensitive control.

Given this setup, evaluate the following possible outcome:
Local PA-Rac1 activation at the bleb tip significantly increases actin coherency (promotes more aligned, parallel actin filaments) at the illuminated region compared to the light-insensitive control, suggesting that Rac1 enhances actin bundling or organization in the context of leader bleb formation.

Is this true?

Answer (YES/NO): NO